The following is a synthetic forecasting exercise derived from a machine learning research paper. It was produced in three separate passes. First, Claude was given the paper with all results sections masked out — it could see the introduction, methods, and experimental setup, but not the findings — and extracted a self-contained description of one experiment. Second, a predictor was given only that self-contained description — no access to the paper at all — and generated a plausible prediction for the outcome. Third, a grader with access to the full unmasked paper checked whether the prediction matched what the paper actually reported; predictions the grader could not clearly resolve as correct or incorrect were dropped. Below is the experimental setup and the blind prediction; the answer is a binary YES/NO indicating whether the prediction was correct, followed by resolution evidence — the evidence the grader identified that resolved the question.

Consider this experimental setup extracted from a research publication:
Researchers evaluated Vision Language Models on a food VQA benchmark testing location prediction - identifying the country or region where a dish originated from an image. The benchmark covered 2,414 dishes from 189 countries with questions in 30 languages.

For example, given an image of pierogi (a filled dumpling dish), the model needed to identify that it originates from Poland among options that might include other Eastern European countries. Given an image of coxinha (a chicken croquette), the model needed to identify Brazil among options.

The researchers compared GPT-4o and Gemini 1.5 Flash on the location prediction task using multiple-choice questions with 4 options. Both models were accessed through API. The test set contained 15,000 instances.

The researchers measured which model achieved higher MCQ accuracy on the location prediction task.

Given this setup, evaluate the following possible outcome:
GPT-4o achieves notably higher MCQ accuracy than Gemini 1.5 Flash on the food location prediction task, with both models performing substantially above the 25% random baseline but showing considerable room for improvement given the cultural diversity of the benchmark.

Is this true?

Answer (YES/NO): NO